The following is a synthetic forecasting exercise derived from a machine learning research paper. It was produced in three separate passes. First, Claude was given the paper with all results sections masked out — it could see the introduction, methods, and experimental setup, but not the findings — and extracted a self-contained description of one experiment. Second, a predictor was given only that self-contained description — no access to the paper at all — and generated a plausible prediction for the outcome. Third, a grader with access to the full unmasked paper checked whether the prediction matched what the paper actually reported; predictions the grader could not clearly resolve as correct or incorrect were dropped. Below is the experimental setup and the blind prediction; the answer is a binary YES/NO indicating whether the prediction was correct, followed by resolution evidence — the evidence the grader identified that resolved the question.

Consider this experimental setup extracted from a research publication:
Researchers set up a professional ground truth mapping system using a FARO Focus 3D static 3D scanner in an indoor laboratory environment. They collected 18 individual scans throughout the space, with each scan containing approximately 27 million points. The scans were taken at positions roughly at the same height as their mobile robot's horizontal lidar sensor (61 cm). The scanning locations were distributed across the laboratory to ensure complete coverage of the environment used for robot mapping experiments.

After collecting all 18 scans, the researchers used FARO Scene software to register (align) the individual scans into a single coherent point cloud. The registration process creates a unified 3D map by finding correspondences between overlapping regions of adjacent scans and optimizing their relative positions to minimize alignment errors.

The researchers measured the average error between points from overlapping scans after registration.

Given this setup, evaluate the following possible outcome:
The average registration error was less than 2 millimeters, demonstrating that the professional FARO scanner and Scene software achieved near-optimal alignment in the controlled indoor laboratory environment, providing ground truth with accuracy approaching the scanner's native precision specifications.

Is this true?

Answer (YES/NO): YES